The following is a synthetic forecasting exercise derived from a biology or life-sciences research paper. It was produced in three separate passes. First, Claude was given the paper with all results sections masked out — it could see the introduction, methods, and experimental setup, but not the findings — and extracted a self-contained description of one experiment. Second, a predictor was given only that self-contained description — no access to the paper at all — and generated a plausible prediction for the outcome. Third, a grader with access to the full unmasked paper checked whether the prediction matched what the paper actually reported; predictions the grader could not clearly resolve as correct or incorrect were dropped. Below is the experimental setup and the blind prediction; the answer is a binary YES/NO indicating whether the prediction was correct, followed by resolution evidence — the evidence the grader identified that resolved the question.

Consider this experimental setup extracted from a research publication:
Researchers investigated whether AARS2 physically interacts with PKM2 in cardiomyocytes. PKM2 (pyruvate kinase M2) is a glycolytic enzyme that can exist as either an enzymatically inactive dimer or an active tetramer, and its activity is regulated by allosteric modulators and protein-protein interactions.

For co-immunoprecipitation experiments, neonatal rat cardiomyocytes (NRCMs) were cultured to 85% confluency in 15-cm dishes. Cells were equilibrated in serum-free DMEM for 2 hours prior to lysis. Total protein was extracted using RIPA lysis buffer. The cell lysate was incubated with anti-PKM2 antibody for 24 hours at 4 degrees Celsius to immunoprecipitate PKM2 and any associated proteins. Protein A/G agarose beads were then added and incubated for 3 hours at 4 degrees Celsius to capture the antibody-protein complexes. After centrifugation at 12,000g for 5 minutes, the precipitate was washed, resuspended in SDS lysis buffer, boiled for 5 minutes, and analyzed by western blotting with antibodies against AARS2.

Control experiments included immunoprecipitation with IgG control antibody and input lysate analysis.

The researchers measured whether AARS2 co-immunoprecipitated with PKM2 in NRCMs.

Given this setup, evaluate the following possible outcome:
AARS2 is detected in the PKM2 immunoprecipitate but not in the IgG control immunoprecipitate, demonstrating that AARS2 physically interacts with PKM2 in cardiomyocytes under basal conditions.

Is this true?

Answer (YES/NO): NO